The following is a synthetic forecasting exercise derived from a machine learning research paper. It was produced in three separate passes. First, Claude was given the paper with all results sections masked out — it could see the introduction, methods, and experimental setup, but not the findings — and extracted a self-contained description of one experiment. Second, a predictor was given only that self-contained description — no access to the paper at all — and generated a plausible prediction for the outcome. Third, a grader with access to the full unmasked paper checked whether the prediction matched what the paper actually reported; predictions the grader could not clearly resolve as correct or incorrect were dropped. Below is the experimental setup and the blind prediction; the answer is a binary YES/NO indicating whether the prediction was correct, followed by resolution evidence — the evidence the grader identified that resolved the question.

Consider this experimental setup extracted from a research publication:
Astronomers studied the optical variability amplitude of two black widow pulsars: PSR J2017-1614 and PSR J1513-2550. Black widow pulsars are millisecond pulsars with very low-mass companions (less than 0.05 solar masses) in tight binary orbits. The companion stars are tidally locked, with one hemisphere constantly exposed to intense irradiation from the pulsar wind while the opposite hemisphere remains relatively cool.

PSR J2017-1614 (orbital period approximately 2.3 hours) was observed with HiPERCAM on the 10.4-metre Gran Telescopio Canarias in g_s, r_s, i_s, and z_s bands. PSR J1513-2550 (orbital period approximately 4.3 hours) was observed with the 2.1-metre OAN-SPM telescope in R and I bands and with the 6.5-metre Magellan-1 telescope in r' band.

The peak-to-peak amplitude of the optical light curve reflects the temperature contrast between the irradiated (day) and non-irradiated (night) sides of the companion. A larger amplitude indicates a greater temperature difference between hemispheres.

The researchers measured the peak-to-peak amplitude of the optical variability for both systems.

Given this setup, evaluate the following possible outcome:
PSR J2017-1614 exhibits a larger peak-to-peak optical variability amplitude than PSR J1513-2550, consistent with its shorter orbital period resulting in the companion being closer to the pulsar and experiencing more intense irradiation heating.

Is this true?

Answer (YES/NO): NO